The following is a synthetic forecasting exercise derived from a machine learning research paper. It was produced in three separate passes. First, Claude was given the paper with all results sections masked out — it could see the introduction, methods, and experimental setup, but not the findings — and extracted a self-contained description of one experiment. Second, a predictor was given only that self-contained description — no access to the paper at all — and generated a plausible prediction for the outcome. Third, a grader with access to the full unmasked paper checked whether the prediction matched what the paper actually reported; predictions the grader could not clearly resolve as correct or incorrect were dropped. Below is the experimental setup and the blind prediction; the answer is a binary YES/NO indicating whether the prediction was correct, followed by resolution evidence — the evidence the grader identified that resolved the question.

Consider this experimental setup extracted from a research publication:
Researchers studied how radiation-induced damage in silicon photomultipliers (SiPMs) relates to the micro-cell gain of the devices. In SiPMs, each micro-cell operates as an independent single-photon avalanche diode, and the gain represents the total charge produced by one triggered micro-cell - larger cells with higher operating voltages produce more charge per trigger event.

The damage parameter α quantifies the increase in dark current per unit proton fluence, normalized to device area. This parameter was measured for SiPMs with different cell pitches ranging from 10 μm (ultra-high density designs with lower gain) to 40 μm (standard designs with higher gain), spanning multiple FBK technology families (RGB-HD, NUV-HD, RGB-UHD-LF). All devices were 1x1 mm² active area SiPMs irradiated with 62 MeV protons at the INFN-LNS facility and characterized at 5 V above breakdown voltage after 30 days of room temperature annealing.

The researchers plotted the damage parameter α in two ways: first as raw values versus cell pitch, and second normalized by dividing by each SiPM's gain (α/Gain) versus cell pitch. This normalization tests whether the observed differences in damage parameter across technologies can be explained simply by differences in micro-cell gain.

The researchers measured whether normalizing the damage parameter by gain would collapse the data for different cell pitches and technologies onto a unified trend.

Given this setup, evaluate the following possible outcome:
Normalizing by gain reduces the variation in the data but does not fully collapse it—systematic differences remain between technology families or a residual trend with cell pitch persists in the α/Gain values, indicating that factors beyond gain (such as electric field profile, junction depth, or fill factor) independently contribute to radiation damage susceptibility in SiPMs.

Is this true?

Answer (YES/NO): NO